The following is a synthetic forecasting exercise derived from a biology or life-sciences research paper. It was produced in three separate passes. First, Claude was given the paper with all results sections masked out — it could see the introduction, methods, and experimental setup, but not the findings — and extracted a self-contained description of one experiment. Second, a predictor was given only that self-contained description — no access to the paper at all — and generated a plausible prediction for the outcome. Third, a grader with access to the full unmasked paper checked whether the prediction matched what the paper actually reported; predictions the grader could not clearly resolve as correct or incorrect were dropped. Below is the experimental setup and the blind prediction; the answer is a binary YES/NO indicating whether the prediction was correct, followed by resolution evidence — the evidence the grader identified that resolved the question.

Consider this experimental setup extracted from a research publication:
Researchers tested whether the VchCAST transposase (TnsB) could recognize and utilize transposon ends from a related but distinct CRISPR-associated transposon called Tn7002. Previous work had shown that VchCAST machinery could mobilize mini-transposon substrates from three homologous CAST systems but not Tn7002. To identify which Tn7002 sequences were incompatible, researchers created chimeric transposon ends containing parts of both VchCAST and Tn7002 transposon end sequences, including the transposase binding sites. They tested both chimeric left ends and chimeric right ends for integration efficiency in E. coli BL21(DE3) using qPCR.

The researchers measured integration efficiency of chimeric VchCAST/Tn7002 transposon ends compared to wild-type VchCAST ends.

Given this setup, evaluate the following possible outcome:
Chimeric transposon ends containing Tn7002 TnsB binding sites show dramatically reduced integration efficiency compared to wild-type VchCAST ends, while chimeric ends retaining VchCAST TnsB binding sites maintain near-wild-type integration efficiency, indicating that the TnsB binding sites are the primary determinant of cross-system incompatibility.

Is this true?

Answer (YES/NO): NO